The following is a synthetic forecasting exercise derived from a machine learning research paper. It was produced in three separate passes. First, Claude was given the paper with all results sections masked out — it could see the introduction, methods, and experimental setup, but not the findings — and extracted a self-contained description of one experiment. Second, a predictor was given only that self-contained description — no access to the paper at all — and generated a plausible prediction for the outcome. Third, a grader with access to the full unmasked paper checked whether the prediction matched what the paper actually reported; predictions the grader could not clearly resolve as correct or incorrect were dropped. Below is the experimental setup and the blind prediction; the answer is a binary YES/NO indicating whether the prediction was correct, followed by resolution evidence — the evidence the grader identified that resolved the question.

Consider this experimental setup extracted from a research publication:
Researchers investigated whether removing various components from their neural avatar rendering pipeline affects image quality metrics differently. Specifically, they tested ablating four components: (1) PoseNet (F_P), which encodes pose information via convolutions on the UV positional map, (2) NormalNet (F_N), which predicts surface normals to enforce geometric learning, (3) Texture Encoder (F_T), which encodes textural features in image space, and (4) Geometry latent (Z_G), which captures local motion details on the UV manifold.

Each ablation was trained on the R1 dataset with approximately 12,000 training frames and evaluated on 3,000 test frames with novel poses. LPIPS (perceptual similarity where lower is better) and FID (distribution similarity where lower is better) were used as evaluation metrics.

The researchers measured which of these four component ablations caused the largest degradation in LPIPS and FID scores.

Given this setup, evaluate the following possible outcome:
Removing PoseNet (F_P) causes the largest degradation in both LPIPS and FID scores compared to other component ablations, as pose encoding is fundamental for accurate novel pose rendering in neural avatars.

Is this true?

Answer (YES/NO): NO